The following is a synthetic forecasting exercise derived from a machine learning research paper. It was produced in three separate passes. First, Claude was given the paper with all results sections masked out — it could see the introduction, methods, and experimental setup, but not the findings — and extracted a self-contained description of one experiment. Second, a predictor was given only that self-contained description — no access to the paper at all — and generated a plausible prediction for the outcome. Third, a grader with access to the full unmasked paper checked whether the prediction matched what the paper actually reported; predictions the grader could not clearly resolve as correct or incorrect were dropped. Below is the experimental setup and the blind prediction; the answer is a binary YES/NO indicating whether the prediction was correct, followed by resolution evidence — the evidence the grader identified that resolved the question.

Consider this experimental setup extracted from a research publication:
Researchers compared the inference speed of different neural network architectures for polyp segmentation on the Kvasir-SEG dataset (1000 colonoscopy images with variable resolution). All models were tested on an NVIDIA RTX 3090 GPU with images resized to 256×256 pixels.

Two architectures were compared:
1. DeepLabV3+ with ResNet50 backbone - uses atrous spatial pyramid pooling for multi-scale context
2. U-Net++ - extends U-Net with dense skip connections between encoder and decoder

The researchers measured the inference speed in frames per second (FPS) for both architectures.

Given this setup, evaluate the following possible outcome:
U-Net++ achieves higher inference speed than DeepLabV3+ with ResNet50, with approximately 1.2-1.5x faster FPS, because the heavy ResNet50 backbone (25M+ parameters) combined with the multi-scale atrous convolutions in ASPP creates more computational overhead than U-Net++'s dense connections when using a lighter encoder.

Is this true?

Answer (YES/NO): YES